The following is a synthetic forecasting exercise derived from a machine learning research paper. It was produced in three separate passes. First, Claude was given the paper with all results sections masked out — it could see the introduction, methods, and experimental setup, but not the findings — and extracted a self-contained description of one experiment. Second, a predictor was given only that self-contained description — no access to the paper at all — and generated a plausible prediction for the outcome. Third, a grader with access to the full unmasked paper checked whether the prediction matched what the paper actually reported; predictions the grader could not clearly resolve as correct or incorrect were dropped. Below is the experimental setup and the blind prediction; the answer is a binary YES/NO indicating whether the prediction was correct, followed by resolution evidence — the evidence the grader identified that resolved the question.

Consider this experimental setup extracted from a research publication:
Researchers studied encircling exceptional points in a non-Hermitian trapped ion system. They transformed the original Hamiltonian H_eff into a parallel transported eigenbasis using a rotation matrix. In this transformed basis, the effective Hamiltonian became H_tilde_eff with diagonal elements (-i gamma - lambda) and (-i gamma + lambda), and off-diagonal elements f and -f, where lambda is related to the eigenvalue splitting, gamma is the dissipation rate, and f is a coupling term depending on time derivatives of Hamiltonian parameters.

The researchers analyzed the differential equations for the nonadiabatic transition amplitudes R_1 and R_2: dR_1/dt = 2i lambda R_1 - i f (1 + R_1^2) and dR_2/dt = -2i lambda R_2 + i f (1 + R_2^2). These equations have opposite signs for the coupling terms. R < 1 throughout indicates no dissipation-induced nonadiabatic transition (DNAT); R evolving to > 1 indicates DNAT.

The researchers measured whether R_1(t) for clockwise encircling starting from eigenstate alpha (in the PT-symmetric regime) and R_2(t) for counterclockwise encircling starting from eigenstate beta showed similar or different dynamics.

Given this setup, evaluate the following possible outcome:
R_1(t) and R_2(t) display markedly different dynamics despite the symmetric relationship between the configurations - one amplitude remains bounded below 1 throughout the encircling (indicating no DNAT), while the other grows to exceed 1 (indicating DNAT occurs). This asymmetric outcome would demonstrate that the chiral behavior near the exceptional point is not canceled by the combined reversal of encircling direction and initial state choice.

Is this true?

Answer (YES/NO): NO